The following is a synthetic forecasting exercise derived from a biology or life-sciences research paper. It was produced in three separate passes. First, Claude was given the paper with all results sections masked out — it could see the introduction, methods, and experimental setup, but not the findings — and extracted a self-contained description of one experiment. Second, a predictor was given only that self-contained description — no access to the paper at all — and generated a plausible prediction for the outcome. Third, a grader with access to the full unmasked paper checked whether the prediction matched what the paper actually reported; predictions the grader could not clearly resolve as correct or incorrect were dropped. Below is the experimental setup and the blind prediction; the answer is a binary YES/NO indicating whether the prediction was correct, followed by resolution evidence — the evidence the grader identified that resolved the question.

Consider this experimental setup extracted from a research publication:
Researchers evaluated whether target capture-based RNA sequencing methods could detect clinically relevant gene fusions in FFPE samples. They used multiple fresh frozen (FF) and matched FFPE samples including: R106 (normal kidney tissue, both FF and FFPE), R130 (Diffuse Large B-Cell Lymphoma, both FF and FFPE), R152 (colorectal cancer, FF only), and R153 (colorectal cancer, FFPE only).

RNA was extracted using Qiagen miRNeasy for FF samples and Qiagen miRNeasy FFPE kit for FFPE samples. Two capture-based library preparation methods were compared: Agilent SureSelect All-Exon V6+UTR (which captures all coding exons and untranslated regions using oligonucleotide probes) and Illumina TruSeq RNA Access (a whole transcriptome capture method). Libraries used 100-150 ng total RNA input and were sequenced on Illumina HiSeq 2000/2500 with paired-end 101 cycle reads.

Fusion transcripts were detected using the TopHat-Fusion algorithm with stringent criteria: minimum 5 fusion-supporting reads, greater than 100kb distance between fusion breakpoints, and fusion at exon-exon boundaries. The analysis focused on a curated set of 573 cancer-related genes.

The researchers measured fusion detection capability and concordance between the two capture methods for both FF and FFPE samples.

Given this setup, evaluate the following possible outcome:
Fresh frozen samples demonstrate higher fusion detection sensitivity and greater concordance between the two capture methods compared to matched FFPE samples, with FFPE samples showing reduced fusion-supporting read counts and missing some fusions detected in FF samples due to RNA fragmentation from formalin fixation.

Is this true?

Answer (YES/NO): NO